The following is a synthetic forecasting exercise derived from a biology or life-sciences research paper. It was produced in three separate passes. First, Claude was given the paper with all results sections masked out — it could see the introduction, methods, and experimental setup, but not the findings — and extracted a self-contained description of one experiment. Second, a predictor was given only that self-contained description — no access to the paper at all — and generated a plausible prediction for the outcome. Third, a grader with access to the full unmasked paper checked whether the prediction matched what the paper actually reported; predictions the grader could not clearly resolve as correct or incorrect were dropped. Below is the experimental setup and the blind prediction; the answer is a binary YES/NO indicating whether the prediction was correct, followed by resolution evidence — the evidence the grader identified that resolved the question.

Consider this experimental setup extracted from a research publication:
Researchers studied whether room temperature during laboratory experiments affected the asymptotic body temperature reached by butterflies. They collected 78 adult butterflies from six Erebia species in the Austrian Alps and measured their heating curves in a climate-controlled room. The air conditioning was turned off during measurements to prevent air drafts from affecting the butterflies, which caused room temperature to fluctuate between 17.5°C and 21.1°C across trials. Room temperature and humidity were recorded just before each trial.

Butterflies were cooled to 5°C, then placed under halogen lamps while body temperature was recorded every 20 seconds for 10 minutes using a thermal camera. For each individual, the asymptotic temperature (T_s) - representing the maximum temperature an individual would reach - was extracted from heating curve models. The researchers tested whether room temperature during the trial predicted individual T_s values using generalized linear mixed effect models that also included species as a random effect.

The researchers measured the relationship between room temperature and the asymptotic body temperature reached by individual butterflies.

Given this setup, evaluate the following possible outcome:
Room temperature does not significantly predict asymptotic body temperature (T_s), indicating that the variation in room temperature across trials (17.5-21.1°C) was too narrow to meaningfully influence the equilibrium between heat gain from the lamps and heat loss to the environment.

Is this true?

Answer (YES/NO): NO